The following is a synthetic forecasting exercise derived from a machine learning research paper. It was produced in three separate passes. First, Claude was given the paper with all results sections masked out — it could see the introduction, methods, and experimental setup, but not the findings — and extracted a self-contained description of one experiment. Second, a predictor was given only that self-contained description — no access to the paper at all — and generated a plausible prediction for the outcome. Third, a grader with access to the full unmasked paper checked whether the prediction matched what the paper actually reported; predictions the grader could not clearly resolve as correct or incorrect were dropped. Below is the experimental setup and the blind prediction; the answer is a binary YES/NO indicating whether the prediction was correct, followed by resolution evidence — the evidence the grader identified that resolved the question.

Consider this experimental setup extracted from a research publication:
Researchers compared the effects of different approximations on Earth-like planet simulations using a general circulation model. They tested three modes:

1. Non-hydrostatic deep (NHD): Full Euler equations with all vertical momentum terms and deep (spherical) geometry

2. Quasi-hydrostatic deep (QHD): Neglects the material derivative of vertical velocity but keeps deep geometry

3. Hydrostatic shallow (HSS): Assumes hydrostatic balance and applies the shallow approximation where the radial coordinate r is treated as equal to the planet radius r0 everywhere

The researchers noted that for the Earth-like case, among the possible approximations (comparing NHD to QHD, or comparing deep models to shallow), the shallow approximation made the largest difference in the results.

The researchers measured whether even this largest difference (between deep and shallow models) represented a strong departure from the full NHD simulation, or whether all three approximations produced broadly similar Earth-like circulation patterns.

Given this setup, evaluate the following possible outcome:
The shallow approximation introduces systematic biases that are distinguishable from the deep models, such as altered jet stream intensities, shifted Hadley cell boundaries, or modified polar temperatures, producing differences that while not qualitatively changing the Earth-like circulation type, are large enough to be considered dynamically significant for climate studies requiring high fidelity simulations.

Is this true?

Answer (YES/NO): NO